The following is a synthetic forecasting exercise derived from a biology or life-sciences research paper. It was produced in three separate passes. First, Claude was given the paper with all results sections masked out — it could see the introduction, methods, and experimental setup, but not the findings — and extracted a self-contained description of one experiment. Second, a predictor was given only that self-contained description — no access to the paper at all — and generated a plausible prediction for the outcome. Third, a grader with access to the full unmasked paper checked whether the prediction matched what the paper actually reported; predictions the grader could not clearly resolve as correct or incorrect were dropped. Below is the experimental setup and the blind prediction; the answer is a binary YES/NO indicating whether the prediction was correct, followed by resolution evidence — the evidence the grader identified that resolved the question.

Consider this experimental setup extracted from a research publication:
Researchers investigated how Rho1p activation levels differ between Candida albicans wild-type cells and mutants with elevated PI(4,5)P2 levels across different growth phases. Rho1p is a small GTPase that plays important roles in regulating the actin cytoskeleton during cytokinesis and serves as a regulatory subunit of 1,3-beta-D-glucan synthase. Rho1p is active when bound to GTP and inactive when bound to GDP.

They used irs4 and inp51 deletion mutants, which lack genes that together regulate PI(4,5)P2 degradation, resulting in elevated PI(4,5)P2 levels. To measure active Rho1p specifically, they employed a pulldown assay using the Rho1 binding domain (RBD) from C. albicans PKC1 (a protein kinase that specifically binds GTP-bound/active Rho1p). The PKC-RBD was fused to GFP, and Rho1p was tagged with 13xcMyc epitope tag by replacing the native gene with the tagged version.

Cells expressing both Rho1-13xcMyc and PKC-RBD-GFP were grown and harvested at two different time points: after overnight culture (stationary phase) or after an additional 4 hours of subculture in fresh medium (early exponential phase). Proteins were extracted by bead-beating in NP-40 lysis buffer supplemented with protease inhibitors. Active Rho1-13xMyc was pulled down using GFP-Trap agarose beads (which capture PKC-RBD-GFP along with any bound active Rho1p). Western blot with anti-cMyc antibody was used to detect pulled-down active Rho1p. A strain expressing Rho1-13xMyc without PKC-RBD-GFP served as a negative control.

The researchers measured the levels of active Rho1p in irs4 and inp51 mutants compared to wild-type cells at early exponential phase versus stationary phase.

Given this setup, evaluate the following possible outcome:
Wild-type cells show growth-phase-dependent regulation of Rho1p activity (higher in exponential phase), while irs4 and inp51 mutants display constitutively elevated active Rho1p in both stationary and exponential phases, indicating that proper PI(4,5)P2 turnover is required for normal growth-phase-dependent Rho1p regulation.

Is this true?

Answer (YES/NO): NO